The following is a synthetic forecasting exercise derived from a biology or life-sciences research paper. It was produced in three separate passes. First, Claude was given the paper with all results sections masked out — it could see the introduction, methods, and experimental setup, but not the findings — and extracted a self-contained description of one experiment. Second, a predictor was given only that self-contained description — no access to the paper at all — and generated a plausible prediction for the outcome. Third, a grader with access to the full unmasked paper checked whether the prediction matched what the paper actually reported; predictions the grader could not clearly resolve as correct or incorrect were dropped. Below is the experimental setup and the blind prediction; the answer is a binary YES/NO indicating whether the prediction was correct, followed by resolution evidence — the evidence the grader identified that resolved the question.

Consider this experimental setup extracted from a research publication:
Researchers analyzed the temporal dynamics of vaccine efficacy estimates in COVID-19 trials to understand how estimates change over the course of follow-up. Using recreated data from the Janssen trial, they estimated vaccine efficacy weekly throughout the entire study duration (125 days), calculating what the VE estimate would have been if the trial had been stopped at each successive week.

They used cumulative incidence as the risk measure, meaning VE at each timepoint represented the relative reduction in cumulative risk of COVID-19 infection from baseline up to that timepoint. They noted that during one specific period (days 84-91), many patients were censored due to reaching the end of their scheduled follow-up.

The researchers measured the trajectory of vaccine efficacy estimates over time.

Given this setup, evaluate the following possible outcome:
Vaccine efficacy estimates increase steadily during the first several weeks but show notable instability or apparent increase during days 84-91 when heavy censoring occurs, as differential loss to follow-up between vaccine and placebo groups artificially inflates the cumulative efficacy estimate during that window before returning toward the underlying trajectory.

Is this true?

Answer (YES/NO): YES